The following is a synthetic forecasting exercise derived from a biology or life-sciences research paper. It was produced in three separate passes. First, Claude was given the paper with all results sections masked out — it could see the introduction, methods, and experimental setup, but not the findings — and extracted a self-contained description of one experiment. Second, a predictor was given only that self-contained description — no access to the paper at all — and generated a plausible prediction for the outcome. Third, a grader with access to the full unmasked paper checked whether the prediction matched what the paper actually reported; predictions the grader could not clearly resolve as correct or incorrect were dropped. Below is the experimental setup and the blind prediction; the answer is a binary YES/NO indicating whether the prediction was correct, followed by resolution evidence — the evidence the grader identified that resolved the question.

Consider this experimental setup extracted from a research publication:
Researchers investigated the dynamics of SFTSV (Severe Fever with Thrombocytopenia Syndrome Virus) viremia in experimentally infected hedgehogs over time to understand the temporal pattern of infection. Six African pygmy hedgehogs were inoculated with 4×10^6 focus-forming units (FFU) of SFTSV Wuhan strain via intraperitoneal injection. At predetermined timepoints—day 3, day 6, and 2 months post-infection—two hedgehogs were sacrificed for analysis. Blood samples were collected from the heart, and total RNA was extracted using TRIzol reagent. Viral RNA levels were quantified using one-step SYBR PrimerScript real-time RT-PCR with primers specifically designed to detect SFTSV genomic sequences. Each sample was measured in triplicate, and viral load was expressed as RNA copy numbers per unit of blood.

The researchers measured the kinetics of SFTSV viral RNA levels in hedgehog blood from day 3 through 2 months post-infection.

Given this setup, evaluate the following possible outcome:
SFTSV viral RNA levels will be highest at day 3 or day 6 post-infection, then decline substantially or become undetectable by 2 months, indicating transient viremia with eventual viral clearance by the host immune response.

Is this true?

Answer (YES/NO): YES